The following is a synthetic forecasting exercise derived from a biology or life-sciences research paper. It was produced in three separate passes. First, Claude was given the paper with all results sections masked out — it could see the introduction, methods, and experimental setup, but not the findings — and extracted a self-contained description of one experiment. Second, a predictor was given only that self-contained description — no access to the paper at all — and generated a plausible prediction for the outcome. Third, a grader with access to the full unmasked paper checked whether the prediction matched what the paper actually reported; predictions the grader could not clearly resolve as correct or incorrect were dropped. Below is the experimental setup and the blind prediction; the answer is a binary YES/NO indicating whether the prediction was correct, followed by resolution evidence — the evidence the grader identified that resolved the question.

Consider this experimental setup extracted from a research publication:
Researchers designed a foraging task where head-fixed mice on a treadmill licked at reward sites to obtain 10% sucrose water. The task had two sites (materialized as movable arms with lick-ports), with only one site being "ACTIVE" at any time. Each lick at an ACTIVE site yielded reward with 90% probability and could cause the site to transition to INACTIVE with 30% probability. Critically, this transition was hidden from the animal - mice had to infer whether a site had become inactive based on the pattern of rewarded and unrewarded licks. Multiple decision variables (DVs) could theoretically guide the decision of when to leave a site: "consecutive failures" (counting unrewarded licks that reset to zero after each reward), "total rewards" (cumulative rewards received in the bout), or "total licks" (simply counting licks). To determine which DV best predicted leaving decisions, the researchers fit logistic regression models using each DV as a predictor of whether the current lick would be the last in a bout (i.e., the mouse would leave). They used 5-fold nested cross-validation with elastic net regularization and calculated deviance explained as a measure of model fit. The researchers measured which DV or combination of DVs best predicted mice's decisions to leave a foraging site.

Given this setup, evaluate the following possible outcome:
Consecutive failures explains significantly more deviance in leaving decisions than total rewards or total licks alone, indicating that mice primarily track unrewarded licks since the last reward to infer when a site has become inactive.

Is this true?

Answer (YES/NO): YES